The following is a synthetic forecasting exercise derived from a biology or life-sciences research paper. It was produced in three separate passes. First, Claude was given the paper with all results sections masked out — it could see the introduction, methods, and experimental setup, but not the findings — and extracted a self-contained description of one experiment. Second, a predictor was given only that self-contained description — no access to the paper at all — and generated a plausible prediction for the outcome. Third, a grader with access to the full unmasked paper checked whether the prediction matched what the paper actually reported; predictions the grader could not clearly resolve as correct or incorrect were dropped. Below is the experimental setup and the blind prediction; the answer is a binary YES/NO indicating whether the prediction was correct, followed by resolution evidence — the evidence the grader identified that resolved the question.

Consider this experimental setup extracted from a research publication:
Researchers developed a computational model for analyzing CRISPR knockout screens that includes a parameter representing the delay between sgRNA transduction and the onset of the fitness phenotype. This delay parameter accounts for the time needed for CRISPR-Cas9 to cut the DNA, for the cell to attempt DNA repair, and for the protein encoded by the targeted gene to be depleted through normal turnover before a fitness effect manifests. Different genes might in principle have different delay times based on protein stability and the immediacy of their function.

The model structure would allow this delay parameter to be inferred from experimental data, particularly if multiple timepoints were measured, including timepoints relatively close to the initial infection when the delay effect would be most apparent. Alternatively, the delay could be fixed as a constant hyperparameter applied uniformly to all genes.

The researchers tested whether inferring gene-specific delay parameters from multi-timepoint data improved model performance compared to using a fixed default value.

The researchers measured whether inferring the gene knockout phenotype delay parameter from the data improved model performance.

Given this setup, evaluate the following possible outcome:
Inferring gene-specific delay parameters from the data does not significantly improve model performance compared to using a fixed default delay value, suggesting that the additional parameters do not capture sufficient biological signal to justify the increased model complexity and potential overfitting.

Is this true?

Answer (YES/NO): YES